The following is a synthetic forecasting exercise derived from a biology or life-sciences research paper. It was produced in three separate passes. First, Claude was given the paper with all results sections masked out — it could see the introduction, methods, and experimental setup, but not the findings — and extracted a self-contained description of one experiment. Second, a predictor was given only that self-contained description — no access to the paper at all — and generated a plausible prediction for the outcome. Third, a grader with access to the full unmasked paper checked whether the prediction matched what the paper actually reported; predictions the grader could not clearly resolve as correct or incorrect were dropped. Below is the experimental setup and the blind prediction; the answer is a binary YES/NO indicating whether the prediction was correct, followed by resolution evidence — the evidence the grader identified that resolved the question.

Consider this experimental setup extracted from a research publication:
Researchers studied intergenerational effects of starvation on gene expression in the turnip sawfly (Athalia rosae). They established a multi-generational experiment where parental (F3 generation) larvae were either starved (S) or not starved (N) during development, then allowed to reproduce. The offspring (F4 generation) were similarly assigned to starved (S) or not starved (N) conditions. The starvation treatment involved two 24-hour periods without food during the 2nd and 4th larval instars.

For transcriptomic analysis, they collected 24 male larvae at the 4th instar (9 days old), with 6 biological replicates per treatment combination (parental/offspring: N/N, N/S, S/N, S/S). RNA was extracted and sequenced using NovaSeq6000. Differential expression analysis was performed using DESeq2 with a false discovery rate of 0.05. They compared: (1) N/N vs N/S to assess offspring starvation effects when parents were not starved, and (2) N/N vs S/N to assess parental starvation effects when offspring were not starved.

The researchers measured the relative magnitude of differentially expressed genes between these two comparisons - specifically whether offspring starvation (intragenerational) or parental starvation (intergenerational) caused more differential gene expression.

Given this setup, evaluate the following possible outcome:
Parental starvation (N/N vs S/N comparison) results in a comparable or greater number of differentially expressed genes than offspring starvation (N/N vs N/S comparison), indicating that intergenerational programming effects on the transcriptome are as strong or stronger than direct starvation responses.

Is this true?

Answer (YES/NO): NO